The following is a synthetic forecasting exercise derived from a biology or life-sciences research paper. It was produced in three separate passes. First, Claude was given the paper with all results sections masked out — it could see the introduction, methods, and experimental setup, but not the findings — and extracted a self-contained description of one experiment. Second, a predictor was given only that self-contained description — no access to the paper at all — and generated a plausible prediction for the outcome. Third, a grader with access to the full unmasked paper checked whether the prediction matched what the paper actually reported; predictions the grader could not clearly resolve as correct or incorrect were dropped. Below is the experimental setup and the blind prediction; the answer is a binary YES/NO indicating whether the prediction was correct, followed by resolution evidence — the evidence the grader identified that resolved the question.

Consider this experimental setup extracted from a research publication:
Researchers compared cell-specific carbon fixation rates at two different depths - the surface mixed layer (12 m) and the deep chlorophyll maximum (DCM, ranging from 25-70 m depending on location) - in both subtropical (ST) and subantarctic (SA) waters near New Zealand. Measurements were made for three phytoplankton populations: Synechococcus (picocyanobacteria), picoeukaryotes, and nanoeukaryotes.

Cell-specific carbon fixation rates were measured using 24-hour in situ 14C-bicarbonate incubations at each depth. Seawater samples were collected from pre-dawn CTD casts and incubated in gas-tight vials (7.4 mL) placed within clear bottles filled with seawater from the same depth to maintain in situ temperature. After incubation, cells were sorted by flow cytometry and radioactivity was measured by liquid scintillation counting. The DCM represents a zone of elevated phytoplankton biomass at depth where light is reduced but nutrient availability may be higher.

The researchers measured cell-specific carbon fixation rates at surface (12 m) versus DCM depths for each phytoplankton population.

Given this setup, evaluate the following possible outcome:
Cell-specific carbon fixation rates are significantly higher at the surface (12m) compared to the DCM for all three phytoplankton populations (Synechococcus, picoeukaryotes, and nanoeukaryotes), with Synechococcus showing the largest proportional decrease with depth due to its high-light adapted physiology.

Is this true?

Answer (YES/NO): NO